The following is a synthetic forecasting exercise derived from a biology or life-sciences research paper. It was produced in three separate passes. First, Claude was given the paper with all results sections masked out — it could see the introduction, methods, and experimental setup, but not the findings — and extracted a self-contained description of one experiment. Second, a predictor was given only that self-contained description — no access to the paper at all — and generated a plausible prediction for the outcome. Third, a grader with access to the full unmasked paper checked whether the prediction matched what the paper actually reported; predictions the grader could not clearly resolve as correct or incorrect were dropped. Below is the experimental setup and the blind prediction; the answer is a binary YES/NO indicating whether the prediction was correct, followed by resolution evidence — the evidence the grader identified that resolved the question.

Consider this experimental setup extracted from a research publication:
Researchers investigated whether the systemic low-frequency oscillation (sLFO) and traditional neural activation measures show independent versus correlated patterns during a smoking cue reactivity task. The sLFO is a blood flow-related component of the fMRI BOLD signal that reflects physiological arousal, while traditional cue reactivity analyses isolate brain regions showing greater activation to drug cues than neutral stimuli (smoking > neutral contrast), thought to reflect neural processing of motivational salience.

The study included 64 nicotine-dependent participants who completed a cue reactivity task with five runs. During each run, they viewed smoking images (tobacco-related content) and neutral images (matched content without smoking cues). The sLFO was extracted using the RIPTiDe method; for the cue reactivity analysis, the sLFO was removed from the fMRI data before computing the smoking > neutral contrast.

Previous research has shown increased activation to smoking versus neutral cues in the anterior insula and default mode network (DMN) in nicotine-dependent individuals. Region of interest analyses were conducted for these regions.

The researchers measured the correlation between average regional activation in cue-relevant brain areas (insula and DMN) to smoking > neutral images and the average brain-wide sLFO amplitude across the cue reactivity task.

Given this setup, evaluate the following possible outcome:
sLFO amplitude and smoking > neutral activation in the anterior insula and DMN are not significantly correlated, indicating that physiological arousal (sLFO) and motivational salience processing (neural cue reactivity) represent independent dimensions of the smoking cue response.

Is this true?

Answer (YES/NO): YES